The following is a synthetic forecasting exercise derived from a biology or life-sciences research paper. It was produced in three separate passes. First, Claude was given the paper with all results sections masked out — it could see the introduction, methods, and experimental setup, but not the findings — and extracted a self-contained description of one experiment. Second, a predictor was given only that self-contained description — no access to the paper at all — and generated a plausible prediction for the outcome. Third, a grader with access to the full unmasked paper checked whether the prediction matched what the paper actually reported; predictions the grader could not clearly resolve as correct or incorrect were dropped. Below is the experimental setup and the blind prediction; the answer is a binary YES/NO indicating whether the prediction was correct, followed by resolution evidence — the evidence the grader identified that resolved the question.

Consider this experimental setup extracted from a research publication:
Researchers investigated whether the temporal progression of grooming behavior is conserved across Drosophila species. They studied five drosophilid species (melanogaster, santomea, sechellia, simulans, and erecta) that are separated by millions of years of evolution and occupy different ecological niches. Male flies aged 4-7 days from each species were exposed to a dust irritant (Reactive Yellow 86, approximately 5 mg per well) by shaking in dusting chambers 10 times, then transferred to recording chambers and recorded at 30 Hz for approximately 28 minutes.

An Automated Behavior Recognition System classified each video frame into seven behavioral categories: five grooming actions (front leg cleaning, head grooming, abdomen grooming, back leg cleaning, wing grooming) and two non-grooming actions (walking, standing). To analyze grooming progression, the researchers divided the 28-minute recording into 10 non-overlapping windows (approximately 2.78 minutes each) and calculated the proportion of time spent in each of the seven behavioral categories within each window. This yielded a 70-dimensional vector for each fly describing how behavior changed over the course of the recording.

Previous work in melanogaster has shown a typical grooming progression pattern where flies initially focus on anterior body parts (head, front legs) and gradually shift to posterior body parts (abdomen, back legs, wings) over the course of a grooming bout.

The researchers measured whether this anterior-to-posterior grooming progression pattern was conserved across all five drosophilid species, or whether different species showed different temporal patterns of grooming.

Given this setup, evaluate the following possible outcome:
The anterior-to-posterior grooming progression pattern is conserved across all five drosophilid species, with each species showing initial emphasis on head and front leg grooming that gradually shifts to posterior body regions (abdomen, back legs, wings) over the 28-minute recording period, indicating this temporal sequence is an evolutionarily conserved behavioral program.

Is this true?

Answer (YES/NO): YES